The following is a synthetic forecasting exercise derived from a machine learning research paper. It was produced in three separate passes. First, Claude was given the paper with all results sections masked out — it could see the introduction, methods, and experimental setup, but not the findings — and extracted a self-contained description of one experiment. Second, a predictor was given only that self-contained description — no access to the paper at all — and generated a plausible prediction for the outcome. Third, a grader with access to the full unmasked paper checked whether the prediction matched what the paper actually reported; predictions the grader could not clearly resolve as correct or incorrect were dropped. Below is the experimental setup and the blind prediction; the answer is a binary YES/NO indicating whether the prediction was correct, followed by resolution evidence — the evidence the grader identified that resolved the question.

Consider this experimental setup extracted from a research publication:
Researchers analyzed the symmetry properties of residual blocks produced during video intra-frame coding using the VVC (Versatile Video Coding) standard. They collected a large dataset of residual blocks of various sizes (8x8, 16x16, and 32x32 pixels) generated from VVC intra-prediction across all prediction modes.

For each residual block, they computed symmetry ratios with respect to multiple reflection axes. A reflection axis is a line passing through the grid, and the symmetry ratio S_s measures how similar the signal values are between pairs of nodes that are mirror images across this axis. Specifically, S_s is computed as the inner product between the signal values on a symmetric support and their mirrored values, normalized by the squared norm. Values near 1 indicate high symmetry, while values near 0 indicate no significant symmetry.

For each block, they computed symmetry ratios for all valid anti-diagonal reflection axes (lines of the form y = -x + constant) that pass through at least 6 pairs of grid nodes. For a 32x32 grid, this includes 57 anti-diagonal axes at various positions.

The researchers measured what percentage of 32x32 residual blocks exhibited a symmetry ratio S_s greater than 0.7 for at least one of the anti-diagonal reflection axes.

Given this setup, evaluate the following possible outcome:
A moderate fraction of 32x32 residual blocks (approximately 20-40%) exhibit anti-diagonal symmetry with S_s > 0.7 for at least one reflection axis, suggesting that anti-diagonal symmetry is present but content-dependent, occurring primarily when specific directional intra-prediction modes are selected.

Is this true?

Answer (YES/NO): NO